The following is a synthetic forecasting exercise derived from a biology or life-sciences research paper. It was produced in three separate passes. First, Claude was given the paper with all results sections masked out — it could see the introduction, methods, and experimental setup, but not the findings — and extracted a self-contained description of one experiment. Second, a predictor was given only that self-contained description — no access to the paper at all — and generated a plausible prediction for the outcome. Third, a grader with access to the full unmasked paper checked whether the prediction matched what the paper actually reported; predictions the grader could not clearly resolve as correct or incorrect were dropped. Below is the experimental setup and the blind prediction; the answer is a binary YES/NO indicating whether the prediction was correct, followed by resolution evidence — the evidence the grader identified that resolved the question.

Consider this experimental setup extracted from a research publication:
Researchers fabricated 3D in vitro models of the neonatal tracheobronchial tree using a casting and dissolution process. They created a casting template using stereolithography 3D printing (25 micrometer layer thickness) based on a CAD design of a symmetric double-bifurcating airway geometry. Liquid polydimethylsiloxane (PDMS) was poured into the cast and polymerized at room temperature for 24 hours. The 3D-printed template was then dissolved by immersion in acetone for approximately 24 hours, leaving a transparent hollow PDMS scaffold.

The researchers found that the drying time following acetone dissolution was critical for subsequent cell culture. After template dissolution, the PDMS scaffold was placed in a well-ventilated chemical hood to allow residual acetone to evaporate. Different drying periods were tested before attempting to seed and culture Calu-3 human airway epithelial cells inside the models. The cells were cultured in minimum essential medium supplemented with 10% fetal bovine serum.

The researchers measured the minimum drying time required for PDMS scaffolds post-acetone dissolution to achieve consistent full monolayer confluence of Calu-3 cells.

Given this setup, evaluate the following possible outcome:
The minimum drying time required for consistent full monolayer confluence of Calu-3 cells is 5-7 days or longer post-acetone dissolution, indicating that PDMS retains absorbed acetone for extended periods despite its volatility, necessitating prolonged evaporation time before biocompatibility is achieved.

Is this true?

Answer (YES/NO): NO